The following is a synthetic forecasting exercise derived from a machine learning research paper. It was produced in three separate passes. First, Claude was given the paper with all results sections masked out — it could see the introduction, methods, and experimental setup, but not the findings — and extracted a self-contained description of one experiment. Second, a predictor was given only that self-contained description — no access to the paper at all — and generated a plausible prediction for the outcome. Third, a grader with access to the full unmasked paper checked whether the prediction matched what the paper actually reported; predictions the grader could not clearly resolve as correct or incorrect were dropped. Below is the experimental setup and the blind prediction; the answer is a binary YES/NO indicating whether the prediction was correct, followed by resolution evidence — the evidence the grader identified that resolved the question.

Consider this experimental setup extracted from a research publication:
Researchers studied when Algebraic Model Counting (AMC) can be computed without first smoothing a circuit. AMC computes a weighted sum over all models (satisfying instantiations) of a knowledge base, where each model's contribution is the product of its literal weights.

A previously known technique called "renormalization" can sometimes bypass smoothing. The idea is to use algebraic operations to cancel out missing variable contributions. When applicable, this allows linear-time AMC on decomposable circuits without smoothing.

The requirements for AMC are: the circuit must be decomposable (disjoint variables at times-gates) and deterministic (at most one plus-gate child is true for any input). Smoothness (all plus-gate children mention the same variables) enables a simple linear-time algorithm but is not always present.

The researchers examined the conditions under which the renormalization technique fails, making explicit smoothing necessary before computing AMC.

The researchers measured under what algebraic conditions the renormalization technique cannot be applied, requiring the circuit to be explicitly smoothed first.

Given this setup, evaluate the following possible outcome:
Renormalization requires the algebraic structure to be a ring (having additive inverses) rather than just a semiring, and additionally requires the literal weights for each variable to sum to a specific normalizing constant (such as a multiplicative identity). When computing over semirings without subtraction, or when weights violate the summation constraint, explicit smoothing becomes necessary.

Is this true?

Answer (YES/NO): NO